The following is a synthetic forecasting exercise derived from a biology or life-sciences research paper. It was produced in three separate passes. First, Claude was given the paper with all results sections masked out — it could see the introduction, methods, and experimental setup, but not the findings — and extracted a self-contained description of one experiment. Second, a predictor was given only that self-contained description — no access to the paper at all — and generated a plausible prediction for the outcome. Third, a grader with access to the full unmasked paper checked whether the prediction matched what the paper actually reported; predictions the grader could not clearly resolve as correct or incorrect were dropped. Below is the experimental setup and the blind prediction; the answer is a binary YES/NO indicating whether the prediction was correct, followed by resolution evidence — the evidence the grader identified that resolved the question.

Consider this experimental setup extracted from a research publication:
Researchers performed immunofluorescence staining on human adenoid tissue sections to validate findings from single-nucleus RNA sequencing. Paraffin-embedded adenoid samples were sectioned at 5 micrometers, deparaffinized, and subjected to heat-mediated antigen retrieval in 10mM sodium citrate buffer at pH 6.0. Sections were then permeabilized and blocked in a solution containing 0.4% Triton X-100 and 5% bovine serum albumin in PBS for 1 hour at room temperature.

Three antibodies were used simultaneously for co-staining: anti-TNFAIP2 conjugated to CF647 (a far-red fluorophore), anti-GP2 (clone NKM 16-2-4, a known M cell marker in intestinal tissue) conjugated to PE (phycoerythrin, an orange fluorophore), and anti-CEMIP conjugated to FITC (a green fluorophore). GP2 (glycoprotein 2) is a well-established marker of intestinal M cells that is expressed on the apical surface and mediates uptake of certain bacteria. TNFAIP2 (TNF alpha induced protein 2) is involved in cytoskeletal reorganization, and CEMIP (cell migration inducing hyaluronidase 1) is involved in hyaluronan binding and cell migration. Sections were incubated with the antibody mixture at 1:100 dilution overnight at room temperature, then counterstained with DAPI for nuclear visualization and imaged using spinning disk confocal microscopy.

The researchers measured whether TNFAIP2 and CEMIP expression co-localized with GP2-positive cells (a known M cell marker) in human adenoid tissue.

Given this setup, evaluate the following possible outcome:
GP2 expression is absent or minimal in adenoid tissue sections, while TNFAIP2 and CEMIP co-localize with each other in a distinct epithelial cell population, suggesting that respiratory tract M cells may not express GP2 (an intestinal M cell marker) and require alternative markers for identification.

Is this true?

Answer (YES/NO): YES